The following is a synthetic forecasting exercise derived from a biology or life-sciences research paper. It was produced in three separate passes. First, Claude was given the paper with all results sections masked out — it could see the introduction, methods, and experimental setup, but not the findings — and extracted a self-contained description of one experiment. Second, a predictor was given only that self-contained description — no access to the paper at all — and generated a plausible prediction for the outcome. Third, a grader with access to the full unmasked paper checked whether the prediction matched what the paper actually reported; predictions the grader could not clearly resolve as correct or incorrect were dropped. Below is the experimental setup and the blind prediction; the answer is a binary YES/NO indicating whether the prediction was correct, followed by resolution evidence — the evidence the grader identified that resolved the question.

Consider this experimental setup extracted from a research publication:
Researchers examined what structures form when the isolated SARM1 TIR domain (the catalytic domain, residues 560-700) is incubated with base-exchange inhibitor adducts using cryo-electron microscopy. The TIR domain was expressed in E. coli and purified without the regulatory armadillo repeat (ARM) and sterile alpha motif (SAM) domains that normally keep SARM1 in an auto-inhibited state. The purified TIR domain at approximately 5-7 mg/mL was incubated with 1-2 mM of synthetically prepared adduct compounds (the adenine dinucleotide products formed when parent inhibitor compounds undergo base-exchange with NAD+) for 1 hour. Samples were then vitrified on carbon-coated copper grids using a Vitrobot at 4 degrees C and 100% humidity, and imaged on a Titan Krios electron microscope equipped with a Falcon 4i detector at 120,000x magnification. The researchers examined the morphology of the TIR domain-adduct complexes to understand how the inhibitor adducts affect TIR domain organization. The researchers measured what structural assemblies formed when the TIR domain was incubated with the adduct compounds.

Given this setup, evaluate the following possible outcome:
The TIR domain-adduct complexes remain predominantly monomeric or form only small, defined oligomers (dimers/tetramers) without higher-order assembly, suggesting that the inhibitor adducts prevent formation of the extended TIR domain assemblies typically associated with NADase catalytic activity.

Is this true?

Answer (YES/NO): NO